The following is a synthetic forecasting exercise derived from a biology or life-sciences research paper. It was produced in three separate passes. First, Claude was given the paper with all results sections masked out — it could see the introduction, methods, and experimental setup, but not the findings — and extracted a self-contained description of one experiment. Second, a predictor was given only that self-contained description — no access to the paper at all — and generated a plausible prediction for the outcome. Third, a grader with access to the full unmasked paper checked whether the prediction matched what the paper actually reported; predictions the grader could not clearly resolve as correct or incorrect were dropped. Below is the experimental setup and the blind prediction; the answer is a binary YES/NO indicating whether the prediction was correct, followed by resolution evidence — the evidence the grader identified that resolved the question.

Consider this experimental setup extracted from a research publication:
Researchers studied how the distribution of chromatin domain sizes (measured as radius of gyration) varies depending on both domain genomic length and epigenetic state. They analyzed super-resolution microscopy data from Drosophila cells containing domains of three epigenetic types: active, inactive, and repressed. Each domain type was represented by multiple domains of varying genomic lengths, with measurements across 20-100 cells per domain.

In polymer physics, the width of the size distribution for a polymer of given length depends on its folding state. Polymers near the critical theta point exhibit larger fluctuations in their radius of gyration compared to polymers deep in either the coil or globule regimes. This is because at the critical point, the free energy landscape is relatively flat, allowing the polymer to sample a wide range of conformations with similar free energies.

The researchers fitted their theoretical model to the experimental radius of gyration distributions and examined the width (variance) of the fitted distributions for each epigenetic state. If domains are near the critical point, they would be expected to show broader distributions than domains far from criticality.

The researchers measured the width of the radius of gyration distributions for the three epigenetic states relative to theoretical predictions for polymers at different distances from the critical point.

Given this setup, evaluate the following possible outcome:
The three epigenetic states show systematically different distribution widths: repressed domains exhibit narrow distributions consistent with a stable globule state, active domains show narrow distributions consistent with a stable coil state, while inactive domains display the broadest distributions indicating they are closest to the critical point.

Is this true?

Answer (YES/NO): NO